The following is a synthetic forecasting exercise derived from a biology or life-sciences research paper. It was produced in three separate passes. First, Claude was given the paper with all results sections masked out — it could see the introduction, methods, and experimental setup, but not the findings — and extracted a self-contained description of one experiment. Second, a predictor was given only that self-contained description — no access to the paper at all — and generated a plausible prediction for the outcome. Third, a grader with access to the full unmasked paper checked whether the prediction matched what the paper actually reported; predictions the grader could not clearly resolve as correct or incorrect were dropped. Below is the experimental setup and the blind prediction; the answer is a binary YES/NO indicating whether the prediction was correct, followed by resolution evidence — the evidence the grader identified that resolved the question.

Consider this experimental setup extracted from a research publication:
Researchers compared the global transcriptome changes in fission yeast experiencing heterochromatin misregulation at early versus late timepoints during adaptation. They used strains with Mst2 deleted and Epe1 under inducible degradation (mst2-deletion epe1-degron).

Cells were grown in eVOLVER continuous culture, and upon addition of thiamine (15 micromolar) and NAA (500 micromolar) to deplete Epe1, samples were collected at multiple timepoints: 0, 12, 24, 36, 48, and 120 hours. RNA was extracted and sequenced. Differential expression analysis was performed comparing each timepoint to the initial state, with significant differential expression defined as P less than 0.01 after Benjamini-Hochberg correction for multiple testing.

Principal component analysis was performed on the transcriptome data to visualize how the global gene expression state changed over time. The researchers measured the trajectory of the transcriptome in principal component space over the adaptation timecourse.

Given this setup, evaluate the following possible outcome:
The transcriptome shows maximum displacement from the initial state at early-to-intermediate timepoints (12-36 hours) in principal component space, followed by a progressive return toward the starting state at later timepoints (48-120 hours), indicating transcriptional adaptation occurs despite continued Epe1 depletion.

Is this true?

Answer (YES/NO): YES